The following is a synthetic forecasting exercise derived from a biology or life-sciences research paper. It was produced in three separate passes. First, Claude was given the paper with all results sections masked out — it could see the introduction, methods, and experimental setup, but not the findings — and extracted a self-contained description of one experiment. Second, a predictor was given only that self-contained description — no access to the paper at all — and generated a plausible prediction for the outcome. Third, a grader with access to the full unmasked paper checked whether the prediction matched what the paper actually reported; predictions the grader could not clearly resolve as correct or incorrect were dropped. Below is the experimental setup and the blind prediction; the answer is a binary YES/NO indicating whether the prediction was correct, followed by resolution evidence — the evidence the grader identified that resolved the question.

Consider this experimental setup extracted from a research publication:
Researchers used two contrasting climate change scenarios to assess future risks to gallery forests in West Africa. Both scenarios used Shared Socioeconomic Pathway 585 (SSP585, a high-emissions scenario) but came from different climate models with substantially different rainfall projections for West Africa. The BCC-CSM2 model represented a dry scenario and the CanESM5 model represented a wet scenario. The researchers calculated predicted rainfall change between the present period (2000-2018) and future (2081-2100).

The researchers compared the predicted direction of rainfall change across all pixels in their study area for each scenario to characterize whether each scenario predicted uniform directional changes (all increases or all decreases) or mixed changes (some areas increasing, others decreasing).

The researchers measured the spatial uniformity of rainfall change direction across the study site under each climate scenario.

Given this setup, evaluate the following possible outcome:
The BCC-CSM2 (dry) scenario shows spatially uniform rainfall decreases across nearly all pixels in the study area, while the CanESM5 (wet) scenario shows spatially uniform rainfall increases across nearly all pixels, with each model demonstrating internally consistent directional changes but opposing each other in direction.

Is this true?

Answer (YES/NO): YES